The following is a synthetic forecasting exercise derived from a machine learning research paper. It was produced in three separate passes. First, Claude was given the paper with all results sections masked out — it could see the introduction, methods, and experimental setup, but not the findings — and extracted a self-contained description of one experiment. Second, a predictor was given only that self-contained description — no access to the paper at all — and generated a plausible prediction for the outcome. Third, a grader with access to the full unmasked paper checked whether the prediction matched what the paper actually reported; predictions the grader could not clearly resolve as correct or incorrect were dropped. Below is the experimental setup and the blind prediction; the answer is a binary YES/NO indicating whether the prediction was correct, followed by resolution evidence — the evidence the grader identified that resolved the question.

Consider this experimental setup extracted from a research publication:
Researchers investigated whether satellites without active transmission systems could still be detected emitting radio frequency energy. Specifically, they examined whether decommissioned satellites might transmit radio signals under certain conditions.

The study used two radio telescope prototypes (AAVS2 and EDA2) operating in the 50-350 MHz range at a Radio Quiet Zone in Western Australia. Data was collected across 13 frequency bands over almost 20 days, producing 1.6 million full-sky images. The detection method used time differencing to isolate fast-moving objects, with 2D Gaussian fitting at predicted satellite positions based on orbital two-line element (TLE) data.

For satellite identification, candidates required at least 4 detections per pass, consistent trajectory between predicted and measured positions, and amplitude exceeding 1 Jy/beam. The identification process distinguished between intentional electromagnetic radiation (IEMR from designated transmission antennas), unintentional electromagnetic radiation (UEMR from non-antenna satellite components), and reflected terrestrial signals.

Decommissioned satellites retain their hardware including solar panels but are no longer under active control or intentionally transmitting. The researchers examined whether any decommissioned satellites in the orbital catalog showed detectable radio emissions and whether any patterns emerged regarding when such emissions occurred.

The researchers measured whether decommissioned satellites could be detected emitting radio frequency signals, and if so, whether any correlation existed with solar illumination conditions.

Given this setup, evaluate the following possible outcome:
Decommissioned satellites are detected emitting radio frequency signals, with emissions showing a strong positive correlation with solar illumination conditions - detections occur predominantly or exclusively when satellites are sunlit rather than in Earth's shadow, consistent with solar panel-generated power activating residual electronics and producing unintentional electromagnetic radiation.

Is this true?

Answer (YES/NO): YES